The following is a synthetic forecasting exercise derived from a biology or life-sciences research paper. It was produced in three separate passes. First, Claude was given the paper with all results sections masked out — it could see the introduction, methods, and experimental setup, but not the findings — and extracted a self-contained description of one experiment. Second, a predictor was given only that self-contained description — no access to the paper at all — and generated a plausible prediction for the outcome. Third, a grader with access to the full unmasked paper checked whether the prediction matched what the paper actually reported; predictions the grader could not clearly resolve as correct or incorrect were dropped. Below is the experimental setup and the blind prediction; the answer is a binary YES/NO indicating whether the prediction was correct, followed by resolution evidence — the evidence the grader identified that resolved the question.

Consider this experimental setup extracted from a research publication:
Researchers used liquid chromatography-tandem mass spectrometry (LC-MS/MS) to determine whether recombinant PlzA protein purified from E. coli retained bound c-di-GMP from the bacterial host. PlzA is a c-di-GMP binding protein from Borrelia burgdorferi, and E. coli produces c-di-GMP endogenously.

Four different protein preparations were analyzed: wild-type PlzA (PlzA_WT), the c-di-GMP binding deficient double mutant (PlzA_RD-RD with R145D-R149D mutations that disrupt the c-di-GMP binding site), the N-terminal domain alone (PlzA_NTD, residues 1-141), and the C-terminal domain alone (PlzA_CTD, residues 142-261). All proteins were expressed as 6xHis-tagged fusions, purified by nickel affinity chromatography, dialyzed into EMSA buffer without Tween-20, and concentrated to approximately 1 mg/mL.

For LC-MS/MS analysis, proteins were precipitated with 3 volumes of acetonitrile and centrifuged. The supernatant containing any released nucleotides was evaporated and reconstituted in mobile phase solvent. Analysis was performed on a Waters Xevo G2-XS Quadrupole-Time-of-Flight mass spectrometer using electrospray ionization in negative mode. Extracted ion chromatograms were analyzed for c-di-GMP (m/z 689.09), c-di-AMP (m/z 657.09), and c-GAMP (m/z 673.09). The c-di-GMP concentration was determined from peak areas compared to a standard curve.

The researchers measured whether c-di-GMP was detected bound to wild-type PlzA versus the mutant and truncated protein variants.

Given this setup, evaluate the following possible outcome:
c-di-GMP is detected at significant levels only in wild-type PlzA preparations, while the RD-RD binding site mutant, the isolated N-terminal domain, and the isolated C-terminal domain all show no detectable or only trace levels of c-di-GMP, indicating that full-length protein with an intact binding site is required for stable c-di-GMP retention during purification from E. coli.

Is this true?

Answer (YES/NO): NO